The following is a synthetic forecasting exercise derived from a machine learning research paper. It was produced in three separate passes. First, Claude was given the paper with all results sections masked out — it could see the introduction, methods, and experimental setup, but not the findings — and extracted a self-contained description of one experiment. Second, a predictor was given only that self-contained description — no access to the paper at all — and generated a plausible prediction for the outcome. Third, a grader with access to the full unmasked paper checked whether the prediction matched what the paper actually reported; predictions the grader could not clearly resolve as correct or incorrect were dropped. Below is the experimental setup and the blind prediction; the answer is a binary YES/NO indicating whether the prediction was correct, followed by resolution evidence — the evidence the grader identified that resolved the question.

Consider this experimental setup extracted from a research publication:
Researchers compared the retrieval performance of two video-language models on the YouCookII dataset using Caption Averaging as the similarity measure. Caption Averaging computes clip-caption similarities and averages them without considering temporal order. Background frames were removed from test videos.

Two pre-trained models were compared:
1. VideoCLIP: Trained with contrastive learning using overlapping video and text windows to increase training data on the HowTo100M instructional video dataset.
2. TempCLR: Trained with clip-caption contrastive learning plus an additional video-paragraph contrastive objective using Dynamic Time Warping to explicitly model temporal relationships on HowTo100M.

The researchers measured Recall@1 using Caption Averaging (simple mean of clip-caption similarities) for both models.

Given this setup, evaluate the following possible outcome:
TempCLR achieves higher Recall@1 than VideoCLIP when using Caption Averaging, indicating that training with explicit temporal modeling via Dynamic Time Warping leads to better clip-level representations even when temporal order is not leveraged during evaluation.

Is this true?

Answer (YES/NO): NO